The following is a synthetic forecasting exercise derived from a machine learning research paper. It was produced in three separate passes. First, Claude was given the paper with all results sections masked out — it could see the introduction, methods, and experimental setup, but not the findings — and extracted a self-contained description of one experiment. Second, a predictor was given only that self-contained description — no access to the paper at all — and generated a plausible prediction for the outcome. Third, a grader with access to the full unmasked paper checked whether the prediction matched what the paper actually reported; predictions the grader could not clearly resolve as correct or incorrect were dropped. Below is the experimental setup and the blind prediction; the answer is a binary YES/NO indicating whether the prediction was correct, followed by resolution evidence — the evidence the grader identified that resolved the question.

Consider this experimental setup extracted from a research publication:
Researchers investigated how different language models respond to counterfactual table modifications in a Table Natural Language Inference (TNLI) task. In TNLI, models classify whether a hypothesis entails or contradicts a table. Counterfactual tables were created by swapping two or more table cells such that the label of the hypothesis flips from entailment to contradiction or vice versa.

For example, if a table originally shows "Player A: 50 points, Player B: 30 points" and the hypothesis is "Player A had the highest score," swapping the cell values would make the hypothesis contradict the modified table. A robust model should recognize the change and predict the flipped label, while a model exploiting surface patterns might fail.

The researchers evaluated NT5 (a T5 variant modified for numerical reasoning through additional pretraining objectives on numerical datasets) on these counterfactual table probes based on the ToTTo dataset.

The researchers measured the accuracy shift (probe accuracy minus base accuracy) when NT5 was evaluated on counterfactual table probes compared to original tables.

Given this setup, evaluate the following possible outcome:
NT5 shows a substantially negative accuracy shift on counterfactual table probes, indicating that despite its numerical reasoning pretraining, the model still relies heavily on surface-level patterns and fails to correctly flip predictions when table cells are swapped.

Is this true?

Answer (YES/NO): NO